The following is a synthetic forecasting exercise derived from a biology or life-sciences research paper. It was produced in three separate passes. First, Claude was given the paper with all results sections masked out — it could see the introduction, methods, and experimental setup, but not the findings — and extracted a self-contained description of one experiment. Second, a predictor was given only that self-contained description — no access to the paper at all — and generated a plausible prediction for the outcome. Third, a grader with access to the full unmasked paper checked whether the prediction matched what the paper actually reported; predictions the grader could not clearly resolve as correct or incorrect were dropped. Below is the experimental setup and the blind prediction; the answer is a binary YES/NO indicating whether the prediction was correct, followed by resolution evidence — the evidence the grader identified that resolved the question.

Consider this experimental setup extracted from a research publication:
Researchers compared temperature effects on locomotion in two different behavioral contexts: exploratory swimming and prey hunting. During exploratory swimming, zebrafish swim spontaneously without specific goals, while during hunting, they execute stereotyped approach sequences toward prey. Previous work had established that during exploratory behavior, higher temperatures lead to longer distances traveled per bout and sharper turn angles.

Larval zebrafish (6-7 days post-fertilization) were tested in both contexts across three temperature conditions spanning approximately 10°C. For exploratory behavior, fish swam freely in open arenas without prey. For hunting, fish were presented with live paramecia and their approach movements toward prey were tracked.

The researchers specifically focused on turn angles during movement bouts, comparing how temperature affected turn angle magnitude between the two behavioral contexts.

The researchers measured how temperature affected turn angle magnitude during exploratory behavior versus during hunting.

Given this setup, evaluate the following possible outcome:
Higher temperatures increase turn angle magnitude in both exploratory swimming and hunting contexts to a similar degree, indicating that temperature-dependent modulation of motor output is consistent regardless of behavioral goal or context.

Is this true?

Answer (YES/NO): NO